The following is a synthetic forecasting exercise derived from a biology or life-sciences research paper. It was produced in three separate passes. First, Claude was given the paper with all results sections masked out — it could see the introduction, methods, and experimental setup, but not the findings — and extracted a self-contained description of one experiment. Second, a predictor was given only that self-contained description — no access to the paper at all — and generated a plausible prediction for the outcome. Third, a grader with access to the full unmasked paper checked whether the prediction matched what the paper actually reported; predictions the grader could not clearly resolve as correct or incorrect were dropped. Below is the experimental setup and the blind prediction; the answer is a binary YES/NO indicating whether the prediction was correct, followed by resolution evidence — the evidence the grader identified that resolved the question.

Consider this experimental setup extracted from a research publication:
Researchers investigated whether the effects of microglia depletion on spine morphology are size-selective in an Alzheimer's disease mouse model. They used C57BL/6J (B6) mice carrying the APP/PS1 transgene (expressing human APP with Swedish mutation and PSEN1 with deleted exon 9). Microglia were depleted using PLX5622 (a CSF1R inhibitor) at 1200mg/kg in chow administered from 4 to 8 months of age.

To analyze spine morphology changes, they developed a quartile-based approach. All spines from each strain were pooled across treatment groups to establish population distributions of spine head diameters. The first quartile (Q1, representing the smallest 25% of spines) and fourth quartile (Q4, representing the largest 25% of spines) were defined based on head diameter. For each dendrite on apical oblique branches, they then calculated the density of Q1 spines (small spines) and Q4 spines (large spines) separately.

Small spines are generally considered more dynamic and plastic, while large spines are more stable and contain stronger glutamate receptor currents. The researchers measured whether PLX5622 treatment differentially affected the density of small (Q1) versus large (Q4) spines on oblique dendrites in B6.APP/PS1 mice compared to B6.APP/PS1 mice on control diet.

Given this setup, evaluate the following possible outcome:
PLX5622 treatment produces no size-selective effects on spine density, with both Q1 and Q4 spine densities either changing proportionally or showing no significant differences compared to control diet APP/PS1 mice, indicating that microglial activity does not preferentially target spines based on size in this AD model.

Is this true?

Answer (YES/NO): YES